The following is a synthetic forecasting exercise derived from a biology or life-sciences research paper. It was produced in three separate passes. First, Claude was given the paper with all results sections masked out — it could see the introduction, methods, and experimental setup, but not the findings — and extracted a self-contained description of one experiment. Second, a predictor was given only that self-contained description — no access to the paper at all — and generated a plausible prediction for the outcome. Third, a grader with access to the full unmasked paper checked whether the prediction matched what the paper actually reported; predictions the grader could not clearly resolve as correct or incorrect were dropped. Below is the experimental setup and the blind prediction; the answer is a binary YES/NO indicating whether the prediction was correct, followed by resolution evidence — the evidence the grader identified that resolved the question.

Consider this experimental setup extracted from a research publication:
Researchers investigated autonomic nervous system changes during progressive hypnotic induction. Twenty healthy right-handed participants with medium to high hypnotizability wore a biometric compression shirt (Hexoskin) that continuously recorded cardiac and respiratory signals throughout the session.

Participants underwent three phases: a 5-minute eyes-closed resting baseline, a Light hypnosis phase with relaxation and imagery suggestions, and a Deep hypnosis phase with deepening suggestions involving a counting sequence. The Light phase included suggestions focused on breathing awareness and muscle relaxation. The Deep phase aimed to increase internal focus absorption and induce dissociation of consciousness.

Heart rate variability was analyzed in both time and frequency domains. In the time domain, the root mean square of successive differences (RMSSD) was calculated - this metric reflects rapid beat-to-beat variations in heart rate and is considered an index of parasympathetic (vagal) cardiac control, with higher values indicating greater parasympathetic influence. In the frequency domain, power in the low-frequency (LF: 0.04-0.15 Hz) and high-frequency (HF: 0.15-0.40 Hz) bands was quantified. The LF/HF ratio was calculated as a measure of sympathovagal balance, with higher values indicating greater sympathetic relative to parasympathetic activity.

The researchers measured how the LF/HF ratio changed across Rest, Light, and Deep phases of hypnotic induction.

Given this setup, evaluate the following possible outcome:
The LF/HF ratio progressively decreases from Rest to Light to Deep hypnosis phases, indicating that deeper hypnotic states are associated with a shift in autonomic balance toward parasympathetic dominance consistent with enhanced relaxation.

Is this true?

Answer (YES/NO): NO